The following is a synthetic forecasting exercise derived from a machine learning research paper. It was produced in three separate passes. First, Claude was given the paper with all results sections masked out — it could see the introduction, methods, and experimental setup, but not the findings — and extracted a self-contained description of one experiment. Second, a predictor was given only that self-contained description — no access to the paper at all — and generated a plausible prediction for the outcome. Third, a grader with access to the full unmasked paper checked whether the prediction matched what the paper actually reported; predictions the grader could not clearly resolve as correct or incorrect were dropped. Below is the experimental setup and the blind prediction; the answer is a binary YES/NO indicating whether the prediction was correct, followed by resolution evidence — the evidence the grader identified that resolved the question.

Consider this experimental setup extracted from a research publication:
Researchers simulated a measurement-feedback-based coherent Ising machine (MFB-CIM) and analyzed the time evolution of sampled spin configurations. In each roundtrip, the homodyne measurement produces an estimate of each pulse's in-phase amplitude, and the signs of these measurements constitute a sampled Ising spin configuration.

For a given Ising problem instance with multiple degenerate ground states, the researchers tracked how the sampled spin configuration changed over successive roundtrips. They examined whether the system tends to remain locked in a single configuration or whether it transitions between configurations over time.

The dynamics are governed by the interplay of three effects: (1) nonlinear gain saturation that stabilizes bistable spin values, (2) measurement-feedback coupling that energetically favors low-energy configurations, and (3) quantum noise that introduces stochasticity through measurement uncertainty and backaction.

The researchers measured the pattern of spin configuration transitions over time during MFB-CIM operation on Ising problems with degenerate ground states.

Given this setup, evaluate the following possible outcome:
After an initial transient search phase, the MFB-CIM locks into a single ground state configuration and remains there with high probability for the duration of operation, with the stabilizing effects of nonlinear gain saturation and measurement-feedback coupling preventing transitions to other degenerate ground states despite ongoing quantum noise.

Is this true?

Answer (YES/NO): NO